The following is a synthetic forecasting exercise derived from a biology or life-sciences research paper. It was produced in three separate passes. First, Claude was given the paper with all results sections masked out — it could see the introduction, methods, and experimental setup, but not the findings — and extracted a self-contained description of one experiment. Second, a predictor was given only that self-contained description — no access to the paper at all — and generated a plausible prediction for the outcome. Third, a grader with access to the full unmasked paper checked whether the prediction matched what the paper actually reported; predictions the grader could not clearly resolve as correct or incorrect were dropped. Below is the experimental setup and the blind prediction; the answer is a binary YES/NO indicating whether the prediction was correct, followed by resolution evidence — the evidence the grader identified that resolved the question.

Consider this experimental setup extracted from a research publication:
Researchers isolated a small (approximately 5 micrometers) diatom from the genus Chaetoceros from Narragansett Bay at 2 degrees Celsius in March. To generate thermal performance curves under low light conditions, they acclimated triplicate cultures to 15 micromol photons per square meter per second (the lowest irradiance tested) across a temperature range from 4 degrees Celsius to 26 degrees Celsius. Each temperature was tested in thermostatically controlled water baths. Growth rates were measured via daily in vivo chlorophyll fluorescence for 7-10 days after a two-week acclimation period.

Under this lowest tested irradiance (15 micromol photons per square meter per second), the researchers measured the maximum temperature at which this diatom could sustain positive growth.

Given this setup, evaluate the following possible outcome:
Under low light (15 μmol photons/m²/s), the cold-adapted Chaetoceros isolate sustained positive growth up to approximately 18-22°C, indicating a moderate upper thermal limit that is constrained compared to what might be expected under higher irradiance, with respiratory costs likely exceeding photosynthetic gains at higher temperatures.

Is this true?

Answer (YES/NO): NO